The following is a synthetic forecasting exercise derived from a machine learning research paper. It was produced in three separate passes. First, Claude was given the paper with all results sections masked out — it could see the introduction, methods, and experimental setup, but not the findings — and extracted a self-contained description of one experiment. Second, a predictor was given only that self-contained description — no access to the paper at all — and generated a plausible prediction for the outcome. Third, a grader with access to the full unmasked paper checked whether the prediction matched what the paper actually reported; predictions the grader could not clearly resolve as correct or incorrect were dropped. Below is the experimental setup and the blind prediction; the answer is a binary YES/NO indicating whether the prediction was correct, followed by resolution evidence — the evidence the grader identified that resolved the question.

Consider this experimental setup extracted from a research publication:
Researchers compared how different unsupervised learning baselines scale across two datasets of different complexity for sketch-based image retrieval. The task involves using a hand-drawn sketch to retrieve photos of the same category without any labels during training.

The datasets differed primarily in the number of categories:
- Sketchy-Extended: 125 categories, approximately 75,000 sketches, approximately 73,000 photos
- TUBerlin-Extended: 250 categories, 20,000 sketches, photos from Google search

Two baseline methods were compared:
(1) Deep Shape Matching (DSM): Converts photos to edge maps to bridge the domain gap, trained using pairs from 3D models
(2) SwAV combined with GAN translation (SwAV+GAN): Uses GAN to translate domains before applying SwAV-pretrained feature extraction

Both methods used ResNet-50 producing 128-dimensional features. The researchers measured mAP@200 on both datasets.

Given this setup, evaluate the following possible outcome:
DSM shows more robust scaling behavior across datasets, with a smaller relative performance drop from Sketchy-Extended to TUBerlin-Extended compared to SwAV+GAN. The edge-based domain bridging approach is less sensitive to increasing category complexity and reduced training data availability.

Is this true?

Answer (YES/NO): YES